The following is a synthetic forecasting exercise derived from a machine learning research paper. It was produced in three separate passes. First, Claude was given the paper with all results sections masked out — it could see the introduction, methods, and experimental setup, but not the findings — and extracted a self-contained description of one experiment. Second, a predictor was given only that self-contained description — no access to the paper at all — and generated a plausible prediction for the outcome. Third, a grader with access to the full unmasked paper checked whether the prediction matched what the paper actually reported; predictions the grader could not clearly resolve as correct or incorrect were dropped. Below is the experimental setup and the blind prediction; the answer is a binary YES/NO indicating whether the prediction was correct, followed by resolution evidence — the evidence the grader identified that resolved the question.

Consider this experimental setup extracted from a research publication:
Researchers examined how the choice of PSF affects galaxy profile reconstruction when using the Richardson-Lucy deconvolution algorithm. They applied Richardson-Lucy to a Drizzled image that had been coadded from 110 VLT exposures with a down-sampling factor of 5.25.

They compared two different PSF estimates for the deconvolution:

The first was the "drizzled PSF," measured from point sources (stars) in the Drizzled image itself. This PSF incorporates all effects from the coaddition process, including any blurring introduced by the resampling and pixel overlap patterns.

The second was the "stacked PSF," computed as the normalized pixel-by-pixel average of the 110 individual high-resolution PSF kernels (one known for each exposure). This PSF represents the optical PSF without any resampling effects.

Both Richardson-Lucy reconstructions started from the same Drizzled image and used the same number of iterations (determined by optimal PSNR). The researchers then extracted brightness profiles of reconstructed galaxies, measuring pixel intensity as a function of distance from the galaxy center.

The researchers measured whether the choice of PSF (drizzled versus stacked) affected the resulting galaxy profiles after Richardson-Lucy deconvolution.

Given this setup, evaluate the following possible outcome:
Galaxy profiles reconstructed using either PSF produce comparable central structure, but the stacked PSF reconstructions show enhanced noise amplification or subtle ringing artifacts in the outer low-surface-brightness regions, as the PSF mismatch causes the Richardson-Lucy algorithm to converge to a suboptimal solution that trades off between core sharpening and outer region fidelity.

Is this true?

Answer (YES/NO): NO